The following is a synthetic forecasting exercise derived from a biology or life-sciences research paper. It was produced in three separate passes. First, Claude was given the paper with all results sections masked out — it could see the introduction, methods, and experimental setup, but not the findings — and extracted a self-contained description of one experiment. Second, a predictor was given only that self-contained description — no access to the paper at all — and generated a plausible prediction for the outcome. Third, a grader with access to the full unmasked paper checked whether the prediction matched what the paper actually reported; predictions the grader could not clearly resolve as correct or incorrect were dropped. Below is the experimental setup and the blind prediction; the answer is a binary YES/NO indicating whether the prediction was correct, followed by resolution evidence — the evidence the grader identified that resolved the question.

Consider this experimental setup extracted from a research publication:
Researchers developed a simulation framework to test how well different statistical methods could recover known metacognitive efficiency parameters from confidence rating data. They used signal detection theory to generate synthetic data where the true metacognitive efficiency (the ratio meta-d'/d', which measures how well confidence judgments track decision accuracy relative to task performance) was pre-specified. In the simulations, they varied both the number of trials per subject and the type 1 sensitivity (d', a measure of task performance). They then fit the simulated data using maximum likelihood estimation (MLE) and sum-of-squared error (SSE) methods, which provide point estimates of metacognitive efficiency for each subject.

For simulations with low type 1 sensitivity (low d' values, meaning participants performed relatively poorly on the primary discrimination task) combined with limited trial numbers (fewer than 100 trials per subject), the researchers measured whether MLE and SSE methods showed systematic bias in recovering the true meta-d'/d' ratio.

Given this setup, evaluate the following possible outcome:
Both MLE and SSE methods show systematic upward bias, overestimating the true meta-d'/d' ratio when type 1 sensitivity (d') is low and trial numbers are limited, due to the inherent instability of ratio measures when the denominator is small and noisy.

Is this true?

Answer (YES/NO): NO